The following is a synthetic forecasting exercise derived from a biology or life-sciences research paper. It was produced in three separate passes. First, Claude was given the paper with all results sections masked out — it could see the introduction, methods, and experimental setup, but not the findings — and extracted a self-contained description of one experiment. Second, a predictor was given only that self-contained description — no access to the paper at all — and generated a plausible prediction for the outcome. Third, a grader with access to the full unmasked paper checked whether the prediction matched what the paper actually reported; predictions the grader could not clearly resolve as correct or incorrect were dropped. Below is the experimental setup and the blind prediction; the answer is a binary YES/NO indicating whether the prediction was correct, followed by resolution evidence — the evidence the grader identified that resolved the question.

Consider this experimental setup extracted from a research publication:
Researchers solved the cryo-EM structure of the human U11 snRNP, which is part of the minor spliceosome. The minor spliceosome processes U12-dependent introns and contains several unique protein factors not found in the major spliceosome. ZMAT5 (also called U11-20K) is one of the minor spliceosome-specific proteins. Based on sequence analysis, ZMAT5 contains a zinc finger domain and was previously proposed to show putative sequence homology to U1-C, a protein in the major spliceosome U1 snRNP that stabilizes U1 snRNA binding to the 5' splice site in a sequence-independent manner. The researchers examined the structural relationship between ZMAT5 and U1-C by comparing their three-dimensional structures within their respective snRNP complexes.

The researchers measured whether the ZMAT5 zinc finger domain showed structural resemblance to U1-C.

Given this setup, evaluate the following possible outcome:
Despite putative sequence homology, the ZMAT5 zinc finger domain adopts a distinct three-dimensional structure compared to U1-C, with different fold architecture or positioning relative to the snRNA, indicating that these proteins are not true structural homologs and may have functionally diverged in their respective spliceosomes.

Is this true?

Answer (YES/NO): NO